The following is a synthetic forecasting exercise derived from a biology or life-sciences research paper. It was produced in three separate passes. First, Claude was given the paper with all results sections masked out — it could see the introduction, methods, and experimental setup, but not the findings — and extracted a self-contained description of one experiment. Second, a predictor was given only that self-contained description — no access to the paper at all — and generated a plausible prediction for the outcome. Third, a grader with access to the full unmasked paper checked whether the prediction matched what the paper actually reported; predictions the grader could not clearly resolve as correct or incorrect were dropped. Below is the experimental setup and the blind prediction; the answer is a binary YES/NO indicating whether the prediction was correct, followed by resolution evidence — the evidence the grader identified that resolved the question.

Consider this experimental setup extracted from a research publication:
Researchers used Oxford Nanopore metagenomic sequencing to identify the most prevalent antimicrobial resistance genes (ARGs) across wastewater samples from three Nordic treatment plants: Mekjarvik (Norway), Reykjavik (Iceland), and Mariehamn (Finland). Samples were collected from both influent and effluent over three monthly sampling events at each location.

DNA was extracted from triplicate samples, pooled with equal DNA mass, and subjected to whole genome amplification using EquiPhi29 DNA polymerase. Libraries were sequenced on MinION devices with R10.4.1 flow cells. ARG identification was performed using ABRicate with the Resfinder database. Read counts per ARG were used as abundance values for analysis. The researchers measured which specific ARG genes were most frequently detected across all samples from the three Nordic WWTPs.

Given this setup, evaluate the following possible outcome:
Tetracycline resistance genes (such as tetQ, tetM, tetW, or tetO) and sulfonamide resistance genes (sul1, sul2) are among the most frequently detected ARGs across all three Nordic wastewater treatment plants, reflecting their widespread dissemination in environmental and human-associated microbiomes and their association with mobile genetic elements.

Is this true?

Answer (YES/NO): NO